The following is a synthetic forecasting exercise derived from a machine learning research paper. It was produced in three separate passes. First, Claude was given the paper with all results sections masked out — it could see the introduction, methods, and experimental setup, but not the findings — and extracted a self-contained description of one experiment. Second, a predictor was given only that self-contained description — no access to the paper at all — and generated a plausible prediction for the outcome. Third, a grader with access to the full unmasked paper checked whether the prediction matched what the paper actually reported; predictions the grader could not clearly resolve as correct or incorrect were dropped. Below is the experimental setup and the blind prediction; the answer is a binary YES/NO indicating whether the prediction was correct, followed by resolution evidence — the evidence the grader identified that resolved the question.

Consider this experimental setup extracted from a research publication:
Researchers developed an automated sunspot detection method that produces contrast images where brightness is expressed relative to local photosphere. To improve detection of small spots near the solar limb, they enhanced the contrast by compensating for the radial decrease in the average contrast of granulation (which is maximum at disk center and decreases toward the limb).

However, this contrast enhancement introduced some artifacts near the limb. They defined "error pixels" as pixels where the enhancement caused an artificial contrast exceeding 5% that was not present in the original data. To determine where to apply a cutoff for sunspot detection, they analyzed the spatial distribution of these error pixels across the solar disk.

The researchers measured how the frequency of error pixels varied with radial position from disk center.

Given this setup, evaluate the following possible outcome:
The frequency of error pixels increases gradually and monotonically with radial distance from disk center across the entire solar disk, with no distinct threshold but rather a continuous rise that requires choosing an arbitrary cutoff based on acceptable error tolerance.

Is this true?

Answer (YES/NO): NO